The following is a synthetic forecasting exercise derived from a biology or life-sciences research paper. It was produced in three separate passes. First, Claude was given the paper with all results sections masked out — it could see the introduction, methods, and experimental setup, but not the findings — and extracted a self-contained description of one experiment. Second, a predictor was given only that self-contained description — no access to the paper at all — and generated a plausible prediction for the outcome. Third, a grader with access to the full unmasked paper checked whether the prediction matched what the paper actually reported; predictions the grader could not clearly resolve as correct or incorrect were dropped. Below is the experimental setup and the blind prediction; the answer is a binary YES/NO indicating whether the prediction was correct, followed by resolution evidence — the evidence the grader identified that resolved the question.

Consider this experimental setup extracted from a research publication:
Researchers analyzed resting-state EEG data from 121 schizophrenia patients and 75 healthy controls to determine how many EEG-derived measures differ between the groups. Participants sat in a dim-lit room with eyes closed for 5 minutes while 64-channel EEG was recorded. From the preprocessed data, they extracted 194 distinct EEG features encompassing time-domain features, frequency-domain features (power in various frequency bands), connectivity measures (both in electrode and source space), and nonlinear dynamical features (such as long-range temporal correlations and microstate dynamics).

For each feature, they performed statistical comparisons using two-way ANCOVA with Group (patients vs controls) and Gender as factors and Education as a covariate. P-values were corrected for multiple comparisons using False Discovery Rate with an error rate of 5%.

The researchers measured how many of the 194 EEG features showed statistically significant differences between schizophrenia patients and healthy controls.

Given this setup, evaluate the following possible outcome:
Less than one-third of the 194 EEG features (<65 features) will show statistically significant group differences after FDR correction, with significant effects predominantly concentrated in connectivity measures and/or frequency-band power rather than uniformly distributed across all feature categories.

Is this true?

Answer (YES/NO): NO